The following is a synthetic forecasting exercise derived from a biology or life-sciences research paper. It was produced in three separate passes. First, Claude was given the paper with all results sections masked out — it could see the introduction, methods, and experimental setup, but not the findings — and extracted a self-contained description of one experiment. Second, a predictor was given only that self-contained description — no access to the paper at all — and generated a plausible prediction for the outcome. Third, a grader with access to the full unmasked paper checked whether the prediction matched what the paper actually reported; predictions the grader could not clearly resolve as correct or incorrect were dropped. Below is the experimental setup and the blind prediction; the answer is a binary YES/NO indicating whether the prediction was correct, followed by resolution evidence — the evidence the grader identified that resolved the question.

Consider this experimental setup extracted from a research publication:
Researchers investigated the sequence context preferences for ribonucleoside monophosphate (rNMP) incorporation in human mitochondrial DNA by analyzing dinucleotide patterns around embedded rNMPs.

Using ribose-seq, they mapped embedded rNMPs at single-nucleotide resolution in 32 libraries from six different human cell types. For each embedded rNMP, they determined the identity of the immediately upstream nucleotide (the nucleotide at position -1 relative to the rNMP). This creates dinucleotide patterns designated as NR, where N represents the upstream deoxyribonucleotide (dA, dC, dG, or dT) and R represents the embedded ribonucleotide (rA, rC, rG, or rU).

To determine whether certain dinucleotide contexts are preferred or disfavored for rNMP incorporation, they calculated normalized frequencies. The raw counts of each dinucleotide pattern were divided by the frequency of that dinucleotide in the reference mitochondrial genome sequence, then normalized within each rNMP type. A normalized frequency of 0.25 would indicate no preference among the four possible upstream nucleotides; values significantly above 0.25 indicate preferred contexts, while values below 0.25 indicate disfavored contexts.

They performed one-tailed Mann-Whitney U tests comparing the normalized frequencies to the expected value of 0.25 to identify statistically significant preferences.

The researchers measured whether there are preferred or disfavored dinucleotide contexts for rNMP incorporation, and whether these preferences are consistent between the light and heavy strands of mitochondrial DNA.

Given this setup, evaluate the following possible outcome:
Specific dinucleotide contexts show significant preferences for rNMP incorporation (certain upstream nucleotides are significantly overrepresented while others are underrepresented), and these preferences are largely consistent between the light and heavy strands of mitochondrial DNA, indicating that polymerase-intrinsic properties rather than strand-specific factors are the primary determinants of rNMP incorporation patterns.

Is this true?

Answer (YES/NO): NO